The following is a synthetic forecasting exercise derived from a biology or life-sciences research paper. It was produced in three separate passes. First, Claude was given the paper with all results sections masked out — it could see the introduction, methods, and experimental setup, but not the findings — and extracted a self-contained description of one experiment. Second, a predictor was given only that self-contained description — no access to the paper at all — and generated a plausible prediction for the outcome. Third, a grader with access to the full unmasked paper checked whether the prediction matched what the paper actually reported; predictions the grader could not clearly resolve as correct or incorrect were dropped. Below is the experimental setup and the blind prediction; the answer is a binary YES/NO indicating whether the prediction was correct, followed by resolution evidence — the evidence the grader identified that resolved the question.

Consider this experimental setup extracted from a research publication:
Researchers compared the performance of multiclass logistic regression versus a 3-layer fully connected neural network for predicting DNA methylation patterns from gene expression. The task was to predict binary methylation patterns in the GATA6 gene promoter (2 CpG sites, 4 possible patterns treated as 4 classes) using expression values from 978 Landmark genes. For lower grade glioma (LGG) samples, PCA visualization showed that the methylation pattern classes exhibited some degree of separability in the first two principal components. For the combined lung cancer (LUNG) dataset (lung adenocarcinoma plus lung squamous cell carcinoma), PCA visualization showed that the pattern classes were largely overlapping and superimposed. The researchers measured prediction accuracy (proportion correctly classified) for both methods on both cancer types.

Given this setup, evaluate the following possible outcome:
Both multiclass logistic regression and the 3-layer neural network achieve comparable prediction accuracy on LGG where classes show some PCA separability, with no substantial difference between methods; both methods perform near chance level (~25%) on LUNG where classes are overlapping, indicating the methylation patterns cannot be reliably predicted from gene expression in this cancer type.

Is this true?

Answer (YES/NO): NO